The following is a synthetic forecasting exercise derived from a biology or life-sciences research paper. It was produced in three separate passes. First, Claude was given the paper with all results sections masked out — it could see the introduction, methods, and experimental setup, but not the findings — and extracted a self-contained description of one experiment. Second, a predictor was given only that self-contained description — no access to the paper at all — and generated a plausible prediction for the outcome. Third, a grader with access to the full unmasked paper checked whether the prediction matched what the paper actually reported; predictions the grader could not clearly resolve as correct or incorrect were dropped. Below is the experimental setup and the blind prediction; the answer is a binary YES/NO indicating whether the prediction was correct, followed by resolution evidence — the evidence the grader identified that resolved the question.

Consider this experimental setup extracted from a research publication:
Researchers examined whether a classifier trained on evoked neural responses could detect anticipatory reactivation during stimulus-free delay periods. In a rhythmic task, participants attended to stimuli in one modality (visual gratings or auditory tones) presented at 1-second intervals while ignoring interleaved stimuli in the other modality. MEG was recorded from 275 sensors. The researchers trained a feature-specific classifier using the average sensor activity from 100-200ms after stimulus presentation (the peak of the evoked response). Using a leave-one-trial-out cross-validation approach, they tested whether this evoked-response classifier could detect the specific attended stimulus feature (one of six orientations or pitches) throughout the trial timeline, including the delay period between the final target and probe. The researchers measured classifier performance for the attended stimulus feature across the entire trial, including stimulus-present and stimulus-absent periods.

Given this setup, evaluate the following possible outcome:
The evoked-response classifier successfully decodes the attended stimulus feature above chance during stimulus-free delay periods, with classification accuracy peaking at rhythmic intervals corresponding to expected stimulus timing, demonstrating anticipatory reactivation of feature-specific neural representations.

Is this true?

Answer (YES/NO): NO